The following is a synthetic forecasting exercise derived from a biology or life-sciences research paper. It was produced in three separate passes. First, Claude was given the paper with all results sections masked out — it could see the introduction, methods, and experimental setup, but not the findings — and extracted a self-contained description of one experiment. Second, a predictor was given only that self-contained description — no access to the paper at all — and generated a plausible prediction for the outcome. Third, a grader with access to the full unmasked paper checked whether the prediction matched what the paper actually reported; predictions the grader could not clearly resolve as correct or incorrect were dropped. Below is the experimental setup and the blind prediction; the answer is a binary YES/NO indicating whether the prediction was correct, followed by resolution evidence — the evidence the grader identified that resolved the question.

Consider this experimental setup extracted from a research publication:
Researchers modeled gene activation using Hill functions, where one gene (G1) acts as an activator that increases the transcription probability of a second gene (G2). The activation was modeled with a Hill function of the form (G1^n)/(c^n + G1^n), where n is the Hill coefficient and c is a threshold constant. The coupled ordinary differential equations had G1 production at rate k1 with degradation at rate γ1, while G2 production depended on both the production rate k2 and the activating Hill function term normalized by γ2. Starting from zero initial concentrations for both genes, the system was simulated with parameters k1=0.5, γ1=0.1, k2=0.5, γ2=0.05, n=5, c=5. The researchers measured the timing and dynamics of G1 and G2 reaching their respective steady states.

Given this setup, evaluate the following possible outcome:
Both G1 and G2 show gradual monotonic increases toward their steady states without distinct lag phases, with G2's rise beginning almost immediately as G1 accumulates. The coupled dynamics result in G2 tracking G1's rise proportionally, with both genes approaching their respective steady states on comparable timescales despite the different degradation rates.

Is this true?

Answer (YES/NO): NO